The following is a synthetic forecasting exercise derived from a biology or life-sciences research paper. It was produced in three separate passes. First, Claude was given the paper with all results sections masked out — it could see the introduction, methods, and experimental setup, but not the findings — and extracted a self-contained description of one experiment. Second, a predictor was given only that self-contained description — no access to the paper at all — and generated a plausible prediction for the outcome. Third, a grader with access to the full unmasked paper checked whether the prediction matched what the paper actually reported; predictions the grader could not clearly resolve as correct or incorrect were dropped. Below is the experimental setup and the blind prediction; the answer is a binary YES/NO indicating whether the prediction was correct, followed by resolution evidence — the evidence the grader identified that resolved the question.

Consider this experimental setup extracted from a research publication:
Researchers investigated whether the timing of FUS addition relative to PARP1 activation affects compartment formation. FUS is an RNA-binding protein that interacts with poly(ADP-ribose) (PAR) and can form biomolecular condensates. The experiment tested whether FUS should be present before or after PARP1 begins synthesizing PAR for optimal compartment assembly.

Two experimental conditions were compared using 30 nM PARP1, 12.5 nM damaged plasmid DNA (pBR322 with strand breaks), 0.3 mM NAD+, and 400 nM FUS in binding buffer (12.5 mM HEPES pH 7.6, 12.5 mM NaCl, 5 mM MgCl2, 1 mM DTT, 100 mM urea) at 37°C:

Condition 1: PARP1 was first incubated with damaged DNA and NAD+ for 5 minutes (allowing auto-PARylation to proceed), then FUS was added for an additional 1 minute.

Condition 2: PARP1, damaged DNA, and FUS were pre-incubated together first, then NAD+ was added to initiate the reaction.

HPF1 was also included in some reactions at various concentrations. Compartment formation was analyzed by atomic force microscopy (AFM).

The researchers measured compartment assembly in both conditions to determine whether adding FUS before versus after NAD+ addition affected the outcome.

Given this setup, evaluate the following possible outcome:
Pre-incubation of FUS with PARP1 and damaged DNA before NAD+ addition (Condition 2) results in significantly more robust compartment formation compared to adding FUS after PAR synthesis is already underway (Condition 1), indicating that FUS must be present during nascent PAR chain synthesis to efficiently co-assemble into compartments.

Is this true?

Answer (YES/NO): NO